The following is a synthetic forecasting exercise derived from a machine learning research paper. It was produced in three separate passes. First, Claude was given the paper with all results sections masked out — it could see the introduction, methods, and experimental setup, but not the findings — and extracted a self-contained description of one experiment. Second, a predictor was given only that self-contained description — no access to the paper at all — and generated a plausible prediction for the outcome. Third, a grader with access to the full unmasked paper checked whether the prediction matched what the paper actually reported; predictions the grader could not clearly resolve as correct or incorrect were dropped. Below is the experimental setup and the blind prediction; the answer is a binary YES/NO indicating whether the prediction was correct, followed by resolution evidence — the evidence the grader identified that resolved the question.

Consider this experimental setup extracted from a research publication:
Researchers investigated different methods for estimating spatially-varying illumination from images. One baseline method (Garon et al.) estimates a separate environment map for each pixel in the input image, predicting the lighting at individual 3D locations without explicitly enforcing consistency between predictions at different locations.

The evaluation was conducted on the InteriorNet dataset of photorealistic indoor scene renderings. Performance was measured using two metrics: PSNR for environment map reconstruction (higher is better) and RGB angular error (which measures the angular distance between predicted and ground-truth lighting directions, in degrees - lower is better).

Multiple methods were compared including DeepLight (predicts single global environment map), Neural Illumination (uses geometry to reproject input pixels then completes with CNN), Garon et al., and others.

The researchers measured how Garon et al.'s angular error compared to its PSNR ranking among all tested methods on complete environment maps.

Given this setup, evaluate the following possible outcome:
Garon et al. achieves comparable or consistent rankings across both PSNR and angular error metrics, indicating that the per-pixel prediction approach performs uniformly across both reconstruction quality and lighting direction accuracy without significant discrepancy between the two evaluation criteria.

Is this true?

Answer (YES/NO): NO